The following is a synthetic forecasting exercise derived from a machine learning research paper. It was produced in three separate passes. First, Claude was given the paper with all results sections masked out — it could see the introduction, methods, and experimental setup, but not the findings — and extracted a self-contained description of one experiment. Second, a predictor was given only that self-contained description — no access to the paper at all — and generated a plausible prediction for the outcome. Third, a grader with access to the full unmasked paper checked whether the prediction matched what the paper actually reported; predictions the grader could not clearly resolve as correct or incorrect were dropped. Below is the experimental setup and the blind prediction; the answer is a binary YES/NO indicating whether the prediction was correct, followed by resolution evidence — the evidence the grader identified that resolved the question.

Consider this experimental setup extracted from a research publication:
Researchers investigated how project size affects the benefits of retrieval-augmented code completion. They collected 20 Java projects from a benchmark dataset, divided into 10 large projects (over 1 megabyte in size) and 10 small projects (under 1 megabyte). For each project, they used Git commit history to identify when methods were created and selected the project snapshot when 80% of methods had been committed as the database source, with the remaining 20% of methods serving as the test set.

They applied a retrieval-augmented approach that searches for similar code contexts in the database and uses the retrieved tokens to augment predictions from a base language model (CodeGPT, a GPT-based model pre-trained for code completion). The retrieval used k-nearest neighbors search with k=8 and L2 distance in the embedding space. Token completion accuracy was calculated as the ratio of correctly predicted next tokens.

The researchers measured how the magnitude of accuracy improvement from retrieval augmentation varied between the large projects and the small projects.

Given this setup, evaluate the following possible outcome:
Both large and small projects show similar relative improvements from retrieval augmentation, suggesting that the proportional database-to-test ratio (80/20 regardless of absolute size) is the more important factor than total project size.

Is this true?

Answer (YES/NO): NO